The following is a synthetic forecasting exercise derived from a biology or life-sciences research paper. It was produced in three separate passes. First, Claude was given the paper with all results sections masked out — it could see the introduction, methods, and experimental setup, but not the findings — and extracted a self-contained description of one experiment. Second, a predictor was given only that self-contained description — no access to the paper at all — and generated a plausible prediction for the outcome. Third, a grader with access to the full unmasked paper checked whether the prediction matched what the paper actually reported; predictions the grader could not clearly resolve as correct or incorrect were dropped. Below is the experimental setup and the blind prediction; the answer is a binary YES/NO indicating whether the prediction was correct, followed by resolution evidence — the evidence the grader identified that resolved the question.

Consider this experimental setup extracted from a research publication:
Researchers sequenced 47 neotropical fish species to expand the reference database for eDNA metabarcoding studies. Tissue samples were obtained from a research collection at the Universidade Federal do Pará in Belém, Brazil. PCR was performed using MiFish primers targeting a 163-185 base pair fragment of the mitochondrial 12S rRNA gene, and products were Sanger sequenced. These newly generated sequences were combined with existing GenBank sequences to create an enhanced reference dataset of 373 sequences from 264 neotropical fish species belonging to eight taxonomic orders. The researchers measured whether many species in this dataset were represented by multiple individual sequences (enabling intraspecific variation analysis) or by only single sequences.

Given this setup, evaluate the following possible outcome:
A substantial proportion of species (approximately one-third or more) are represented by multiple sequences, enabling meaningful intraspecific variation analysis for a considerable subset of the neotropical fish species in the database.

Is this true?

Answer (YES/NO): NO